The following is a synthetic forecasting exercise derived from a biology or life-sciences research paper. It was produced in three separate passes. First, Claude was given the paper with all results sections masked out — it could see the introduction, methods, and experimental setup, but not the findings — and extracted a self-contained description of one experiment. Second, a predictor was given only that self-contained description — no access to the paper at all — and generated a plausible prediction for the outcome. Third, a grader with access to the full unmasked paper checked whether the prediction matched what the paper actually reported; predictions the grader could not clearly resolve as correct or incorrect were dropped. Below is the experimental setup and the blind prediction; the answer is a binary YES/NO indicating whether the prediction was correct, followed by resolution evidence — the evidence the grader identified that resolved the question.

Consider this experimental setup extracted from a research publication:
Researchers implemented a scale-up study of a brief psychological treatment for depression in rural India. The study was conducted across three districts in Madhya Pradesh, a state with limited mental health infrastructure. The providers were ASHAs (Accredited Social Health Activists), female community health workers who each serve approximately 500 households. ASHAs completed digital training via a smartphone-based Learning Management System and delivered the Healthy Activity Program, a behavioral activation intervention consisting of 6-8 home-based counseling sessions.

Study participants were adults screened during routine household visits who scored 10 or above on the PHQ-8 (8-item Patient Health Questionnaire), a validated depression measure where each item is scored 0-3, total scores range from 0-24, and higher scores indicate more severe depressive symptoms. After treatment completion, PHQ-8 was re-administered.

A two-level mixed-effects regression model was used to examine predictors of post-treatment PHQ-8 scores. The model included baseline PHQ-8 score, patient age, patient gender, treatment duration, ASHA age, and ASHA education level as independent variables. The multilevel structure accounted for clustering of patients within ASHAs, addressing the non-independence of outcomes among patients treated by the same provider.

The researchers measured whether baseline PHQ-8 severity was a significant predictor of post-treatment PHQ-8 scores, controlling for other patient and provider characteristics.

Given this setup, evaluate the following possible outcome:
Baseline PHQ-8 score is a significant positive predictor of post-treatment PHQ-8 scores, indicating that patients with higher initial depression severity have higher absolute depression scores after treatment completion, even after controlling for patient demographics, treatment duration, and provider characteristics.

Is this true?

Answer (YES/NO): YES